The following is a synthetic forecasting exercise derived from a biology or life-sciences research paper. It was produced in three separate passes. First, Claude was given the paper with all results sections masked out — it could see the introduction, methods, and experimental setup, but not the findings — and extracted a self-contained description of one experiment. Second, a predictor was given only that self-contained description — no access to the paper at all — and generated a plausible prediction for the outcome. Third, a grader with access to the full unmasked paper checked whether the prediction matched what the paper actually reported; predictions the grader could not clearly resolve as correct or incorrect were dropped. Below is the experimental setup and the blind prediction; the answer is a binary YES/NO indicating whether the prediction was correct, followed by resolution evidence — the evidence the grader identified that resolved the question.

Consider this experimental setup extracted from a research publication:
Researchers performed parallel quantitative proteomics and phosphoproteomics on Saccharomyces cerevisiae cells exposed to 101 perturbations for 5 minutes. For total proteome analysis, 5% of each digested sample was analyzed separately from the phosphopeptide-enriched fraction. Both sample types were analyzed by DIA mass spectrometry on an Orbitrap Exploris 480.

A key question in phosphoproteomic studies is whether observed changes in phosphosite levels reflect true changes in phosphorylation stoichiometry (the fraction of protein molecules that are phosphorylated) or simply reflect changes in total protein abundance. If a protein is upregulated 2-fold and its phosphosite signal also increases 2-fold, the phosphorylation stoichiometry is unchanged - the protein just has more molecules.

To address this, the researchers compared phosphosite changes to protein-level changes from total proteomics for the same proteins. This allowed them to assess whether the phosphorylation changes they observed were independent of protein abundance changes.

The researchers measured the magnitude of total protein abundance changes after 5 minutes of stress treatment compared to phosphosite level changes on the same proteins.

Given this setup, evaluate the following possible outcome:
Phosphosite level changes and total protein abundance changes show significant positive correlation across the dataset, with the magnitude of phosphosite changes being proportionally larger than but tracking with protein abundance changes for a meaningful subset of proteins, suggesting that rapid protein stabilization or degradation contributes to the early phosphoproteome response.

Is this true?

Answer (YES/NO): NO